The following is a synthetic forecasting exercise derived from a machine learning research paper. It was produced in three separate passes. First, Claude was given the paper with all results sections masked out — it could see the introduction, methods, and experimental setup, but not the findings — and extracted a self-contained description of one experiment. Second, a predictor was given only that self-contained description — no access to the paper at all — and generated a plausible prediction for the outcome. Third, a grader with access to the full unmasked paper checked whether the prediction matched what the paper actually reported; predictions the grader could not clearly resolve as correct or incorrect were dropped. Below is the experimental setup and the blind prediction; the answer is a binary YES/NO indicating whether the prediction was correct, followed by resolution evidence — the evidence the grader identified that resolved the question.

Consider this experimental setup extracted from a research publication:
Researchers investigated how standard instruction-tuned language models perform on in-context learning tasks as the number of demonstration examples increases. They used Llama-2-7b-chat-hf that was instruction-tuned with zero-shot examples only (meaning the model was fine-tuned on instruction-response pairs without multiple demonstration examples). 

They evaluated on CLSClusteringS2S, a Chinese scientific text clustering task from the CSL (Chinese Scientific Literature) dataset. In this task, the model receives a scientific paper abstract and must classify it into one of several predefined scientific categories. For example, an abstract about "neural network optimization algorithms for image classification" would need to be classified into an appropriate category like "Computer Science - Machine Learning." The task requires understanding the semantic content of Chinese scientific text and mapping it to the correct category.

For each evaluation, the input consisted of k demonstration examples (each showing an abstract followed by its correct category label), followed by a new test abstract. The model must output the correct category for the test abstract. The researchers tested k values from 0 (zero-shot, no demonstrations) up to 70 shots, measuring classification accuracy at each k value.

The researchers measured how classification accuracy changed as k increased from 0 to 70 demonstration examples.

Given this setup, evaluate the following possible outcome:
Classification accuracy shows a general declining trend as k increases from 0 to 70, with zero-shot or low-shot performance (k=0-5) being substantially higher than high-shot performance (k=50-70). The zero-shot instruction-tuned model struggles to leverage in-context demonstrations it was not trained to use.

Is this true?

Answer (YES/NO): YES